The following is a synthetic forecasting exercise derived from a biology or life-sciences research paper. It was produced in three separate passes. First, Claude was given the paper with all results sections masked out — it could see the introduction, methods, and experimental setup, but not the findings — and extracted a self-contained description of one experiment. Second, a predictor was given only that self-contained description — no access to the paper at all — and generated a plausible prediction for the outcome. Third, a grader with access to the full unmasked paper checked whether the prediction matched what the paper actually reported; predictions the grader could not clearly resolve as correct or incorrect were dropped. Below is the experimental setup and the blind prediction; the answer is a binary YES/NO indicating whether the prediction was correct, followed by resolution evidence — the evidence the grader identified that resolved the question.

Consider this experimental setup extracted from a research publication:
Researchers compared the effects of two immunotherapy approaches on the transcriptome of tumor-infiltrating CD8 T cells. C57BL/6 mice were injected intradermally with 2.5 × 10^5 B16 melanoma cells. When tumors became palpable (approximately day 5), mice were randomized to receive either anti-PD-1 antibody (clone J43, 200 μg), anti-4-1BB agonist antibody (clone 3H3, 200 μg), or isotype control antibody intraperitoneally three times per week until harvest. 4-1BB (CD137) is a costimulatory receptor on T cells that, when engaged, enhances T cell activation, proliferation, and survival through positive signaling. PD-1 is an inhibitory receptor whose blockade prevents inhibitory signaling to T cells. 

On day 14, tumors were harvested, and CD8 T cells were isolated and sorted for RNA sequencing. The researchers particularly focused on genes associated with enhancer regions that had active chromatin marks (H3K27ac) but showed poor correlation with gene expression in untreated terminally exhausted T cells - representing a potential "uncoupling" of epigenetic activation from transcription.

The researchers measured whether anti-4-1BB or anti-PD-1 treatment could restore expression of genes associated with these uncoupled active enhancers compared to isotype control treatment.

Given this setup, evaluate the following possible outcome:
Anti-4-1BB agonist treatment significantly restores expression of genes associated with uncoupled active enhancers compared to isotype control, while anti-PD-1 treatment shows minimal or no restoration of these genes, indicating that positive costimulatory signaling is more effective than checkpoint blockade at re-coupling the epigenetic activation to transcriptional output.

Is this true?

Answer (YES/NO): NO